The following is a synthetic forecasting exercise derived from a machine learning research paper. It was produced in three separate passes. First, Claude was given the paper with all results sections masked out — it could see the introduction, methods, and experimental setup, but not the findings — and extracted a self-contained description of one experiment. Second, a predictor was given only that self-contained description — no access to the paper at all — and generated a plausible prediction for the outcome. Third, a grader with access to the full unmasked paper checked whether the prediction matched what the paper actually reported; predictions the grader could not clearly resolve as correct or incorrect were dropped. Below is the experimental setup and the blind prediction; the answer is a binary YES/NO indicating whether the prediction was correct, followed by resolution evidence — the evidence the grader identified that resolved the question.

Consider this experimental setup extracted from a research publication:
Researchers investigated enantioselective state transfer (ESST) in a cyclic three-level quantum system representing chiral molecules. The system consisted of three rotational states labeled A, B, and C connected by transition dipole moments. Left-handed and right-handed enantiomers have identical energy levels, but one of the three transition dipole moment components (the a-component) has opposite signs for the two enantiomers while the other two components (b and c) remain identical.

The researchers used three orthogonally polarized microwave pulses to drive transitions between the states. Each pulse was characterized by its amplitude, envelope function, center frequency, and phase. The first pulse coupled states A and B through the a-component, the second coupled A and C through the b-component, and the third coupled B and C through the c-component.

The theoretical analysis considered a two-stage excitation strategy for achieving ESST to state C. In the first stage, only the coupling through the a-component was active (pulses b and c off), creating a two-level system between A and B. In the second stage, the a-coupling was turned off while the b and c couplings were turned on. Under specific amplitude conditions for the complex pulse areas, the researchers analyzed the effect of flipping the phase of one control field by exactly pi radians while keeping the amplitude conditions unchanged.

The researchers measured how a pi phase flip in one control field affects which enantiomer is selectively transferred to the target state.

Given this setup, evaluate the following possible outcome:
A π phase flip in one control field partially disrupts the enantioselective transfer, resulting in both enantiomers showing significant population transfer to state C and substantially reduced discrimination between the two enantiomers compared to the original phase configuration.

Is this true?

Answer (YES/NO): NO